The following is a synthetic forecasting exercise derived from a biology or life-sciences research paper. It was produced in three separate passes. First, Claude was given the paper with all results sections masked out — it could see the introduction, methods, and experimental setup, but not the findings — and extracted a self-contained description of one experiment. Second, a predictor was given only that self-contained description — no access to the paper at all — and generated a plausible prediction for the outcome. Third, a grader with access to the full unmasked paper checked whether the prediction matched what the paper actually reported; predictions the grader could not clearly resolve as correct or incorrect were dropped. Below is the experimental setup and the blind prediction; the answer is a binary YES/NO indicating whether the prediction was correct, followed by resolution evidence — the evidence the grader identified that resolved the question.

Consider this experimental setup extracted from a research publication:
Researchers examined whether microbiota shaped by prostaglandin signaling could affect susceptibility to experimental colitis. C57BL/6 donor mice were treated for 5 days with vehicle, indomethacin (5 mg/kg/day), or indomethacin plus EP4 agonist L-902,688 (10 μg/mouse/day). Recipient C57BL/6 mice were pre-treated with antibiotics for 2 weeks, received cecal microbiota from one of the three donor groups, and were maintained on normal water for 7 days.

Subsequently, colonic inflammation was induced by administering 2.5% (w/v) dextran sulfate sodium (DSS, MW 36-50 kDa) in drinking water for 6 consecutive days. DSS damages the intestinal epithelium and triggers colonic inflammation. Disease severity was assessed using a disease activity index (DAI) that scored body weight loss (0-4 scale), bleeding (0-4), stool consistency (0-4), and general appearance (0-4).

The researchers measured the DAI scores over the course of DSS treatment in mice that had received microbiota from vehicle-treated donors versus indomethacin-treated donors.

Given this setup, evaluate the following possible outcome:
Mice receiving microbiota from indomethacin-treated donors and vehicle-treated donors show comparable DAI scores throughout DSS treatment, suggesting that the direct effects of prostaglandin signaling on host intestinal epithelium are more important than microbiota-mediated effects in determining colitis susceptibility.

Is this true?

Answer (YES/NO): NO